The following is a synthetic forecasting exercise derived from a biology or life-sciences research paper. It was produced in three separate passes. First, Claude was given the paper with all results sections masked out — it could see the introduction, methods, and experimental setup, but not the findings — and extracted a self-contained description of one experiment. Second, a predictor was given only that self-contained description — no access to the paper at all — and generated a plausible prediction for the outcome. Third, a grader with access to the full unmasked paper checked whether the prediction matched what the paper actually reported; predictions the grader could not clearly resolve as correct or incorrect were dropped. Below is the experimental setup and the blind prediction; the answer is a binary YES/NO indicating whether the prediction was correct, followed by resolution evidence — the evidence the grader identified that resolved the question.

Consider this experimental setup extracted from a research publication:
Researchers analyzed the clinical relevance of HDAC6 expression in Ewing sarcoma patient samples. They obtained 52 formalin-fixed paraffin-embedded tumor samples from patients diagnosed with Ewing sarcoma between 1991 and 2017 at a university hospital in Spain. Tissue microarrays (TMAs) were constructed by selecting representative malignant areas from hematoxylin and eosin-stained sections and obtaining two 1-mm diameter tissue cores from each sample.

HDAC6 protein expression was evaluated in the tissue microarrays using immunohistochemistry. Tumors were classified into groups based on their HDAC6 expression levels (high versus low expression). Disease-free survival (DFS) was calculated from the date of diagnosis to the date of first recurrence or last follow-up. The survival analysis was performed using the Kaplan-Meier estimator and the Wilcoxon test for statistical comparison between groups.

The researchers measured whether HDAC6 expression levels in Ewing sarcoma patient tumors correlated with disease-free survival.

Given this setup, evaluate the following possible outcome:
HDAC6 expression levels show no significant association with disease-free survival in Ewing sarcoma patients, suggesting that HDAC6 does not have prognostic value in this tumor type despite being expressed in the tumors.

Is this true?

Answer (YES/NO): NO